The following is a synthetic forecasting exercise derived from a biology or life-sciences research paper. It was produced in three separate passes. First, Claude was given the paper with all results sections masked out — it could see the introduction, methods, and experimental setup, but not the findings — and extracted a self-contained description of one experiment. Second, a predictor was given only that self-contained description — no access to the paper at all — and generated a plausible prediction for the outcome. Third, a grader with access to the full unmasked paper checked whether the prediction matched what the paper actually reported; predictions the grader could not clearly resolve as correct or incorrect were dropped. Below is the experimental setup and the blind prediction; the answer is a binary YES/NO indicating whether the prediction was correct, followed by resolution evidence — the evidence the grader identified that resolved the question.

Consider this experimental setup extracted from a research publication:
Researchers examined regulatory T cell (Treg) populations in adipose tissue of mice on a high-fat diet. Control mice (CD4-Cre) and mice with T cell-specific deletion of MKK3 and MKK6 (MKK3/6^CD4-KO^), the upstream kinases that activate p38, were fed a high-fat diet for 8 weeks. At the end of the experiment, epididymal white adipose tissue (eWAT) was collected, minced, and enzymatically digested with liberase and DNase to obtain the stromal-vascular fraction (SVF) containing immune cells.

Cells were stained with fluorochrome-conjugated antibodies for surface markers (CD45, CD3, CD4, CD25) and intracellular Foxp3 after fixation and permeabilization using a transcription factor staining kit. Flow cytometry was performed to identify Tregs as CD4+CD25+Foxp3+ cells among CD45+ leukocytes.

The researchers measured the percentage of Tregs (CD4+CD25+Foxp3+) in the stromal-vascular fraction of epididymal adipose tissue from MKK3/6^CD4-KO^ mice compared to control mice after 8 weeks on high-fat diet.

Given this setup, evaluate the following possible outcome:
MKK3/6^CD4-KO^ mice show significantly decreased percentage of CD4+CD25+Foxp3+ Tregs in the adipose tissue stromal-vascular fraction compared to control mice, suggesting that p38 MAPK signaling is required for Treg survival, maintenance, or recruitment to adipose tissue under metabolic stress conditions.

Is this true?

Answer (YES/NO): NO